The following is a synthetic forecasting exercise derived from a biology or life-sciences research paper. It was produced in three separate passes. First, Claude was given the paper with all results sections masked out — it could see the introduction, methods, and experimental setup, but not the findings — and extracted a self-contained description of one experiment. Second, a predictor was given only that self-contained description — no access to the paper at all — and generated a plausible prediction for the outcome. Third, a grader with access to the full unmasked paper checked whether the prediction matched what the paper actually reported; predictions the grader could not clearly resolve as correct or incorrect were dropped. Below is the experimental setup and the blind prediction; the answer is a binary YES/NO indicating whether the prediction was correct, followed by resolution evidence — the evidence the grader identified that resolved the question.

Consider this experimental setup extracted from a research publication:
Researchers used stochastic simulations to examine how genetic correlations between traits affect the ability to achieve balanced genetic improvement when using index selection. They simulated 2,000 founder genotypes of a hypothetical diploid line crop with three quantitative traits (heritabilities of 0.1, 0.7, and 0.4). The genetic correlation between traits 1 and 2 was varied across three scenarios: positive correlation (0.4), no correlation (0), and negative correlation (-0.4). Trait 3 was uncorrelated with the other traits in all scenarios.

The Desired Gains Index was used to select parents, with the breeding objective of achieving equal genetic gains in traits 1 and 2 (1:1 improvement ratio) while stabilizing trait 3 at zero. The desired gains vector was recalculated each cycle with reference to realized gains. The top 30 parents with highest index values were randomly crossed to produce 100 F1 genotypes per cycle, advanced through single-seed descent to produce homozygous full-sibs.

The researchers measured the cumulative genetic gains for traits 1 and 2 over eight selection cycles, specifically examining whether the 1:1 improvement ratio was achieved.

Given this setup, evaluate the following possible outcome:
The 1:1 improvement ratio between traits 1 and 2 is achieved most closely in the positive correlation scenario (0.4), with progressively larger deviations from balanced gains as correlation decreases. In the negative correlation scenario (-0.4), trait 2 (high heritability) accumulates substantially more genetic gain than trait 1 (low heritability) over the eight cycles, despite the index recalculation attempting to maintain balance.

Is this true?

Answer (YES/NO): NO